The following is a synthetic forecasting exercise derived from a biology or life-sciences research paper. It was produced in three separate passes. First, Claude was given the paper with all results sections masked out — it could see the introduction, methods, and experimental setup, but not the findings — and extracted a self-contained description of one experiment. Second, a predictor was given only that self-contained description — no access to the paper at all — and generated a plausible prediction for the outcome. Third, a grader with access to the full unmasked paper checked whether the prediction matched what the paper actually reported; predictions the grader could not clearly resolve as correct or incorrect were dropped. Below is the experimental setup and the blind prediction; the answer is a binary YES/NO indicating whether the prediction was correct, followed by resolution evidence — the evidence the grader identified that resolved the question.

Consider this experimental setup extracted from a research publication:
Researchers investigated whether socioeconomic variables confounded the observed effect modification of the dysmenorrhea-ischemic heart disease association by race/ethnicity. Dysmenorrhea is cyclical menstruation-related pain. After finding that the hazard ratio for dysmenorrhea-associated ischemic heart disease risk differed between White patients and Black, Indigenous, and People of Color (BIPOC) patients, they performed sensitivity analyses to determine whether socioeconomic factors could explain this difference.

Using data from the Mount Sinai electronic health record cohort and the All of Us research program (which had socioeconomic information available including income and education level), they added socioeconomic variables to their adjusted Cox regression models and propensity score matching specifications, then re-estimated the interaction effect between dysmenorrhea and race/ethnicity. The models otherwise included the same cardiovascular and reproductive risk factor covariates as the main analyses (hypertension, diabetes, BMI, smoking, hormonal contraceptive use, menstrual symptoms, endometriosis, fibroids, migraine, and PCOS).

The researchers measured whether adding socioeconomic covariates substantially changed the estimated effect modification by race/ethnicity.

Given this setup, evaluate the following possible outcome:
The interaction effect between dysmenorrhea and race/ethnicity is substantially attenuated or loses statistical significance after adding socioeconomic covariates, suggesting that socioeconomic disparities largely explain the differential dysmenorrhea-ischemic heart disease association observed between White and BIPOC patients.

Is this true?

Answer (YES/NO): NO